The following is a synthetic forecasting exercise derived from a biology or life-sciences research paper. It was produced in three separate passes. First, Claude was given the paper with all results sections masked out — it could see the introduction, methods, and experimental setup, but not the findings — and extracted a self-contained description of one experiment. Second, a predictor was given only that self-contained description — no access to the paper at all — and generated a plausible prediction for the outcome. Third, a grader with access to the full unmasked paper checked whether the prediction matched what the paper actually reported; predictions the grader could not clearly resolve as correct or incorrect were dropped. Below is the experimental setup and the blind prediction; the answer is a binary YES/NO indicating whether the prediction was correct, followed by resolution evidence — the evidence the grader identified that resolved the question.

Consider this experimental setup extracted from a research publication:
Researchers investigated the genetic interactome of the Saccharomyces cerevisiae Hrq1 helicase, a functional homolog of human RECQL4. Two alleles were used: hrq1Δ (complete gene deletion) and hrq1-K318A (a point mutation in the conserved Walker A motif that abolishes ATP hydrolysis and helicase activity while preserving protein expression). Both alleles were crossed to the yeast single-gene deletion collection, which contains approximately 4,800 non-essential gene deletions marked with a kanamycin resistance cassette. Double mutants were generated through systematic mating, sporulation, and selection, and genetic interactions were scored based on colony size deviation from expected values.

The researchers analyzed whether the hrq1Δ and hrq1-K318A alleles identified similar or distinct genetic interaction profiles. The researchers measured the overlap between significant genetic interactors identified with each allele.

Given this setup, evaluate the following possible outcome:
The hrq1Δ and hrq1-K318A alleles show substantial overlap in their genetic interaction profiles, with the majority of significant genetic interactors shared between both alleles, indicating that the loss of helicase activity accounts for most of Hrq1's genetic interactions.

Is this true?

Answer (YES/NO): NO